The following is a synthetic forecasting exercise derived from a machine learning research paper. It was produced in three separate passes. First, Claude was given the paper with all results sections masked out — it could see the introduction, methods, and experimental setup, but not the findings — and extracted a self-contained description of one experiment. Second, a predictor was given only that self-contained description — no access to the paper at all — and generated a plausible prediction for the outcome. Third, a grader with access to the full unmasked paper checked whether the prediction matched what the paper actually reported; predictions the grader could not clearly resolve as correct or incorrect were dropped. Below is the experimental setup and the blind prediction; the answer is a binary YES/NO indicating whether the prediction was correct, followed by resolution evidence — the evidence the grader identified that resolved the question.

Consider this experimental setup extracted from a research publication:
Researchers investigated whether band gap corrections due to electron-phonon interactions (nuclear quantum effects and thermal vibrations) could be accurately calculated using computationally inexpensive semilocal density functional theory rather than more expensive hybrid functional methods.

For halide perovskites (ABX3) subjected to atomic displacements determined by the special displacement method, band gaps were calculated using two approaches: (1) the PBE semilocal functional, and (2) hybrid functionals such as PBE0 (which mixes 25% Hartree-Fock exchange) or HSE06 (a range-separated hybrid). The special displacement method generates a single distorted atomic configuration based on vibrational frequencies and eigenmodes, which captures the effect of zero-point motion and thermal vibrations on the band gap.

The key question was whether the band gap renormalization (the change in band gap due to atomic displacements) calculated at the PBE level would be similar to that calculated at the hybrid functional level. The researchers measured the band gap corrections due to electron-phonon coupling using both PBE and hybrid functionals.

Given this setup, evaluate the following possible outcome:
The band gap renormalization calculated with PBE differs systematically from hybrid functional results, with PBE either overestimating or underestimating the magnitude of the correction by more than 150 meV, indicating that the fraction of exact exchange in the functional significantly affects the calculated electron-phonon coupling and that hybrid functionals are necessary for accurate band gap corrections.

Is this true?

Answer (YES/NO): NO